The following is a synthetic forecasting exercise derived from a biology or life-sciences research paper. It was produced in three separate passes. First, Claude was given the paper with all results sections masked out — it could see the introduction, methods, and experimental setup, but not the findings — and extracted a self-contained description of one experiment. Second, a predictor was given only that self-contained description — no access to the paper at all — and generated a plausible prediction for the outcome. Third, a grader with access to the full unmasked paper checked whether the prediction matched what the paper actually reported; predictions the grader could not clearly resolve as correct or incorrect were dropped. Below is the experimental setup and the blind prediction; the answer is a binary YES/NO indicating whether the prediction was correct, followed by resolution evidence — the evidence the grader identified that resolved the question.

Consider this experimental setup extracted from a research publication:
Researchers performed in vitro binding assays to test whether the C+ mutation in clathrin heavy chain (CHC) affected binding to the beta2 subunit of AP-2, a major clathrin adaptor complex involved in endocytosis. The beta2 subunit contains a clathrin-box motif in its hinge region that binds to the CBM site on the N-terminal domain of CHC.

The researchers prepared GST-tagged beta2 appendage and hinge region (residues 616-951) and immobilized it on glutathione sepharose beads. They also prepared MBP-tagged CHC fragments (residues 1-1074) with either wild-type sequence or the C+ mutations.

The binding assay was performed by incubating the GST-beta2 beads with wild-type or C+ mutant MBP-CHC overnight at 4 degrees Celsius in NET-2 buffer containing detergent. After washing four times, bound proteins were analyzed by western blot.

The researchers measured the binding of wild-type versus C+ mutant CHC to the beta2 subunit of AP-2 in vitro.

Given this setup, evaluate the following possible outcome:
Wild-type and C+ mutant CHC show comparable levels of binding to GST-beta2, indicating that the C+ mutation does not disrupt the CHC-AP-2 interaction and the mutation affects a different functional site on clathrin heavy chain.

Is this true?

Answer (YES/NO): NO